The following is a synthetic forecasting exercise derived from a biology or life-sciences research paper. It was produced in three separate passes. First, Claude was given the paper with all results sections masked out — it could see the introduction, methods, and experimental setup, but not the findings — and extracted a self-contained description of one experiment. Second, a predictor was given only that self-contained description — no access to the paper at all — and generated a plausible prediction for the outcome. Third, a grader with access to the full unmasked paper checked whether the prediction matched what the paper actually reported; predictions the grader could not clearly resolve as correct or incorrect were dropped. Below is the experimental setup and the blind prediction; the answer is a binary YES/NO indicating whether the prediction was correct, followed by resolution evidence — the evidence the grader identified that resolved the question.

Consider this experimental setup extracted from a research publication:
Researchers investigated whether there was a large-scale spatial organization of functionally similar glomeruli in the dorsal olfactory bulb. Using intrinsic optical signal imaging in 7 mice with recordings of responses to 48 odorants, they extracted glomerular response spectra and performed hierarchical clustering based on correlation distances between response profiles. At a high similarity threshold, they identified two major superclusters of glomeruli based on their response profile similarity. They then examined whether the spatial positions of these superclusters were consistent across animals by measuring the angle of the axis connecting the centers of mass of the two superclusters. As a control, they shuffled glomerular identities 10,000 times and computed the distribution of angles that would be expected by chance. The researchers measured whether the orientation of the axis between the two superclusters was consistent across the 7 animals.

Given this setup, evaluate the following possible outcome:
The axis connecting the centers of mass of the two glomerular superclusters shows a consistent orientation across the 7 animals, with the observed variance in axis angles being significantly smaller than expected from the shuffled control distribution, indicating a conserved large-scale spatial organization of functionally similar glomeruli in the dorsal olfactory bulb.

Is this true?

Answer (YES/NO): YES